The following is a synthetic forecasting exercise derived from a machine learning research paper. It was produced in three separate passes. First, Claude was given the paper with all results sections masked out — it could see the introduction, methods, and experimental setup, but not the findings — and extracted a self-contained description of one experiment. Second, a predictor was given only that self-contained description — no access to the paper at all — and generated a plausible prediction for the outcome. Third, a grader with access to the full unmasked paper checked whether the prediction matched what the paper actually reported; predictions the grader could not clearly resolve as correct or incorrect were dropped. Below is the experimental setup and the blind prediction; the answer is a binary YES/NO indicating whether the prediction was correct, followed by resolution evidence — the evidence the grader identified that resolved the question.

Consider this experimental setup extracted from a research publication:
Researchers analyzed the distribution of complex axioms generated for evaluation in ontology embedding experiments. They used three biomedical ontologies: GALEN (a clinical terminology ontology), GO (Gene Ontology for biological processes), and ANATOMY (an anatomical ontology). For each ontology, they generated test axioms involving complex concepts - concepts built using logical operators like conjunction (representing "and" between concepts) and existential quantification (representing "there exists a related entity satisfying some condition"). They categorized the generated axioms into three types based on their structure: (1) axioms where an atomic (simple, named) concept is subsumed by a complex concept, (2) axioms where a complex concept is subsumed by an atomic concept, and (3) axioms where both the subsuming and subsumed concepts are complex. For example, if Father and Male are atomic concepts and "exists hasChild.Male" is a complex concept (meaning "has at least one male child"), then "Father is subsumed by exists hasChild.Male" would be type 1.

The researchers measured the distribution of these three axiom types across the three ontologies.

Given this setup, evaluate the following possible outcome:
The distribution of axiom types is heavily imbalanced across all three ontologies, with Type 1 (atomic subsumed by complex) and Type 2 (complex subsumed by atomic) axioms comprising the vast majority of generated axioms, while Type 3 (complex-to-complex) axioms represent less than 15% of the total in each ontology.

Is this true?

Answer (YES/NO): NO